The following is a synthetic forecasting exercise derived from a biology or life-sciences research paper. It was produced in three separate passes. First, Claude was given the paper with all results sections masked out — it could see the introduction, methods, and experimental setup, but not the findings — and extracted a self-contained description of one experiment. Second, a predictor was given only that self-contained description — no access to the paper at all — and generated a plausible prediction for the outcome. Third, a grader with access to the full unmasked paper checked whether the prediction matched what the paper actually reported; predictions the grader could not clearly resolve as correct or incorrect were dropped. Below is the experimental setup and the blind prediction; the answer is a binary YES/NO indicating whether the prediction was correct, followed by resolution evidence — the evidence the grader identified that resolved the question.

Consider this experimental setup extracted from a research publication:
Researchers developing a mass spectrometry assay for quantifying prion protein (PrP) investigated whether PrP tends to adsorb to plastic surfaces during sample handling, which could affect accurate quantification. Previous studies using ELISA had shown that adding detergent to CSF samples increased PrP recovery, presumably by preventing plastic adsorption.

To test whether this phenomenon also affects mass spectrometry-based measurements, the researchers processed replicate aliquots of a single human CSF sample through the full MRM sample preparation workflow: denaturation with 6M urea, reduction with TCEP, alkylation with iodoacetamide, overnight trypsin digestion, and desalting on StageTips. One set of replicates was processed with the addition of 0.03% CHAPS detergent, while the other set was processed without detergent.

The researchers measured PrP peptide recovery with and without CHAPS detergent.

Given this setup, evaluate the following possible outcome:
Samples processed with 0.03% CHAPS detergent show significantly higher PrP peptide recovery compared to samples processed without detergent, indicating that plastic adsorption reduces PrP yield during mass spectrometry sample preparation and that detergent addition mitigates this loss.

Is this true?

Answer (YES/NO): YES